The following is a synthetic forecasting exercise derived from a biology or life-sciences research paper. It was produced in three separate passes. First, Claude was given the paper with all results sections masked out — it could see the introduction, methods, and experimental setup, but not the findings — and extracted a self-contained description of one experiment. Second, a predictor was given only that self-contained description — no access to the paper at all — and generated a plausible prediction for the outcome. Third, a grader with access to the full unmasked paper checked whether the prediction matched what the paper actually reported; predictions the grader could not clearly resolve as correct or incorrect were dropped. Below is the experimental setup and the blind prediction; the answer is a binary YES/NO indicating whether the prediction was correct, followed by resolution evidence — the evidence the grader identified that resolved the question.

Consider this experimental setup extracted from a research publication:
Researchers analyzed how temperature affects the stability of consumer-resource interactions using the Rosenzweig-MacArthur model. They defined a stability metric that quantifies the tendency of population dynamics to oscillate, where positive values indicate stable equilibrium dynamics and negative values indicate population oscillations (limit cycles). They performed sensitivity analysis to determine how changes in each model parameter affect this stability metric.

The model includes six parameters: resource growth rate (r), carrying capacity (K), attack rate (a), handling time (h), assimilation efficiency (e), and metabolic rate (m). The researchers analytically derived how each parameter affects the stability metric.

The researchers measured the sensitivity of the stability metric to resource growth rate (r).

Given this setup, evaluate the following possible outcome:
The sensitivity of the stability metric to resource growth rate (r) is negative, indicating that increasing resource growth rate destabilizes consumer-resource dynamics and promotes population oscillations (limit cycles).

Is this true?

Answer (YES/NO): NO